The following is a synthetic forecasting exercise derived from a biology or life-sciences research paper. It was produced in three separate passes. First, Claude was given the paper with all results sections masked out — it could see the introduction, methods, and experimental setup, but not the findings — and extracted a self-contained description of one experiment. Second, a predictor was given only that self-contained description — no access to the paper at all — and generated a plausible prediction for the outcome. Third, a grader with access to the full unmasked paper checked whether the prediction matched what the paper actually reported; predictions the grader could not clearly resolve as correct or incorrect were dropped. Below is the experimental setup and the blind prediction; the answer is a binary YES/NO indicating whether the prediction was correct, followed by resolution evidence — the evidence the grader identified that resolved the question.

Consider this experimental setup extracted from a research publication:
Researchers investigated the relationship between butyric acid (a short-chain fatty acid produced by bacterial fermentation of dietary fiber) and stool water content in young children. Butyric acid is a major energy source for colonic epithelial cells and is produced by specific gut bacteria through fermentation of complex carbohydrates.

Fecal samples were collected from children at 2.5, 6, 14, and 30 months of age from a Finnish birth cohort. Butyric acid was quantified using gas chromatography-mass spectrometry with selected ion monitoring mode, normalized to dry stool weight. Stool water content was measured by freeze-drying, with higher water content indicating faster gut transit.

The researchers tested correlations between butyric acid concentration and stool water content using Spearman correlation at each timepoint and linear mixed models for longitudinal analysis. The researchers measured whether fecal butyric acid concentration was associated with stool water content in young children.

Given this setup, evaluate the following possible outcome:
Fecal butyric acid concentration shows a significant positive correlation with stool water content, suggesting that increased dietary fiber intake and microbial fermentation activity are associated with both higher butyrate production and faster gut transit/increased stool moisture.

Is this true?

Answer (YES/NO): NO